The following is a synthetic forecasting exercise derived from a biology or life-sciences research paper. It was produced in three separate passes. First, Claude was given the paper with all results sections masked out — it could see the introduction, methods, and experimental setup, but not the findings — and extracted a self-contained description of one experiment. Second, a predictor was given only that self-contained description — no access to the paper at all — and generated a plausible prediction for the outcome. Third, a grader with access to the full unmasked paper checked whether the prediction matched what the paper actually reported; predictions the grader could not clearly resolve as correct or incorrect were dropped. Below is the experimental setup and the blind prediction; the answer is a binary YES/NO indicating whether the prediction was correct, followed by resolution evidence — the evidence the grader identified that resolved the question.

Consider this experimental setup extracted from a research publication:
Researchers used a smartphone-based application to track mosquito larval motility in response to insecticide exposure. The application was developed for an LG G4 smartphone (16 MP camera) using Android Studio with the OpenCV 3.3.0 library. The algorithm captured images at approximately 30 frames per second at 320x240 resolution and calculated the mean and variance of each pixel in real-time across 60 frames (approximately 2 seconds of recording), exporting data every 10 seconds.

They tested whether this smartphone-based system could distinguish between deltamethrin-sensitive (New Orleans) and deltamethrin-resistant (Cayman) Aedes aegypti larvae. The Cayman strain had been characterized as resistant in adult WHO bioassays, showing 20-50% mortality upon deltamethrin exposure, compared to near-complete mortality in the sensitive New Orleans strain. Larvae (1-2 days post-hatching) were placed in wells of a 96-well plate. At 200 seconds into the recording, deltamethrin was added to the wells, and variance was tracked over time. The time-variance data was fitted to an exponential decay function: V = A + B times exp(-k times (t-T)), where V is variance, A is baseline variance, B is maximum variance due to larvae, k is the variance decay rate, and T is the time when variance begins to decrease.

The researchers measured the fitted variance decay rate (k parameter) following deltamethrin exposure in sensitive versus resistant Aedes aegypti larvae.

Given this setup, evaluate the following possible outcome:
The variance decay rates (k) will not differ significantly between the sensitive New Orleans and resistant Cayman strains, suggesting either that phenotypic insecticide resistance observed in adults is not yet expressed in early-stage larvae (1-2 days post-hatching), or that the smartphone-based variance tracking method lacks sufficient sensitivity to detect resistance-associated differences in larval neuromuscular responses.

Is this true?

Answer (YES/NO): NO